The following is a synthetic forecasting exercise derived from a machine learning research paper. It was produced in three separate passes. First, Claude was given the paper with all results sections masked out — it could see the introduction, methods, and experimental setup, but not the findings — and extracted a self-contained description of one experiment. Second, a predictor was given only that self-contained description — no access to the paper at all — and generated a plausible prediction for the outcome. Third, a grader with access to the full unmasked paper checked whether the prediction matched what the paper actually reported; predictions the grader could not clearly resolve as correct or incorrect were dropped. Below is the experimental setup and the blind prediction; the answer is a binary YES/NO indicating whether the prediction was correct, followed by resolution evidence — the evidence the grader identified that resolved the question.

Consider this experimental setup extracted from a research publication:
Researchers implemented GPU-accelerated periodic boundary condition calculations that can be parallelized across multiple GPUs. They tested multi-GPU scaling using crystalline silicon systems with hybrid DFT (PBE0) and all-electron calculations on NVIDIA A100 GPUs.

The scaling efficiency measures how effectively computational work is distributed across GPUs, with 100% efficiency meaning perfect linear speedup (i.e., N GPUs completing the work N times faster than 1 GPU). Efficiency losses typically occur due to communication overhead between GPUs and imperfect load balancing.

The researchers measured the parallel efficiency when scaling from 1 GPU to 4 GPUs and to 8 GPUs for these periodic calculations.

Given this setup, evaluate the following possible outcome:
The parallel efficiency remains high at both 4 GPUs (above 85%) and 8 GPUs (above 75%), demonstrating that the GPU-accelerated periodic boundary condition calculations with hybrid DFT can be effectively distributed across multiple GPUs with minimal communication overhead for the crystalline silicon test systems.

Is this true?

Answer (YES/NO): YES